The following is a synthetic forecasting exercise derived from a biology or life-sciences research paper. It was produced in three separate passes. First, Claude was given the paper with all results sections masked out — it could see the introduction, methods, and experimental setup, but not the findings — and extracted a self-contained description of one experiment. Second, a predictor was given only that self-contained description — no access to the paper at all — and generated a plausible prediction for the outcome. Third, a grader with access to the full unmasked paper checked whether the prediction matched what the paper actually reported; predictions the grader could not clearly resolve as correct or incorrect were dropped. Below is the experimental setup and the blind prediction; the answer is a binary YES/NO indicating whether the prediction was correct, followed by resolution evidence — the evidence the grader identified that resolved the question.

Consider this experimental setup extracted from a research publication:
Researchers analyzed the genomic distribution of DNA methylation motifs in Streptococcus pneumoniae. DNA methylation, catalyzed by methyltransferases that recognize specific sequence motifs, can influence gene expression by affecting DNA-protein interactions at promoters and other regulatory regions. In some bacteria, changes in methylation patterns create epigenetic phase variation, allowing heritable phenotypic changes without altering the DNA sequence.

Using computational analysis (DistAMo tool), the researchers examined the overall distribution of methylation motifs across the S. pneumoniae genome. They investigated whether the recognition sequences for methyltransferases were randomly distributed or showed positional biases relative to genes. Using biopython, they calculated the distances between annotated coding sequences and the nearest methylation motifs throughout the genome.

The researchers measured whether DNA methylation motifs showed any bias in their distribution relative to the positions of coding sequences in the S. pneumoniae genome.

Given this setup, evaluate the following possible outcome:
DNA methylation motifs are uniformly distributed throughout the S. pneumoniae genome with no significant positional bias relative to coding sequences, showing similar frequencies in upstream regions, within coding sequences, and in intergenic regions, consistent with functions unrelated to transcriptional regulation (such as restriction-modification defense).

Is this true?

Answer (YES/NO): NO